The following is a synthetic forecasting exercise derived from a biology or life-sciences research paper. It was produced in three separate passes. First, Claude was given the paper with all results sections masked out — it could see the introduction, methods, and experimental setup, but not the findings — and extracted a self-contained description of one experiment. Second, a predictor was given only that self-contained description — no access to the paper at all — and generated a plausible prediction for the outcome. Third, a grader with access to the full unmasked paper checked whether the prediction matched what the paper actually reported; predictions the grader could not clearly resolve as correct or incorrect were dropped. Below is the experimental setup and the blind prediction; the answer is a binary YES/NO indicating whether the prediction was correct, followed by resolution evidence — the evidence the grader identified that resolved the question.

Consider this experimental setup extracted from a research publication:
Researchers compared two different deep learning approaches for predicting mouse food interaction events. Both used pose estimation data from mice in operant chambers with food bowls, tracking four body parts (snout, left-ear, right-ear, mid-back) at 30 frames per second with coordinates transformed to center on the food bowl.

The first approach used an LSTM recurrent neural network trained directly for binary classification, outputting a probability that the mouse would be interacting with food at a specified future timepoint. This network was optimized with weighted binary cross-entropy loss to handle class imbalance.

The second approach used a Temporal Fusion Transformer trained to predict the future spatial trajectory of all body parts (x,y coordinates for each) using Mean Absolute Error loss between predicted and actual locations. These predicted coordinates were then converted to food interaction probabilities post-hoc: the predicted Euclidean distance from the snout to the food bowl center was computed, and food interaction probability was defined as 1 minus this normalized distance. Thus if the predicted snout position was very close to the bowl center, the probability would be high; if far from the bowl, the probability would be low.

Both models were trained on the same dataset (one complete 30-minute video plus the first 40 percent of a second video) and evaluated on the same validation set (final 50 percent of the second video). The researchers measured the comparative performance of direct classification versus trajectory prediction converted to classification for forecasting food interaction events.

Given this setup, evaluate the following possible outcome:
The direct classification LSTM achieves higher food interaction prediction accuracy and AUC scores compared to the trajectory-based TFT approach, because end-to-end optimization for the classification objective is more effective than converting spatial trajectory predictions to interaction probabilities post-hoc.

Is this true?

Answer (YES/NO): NO